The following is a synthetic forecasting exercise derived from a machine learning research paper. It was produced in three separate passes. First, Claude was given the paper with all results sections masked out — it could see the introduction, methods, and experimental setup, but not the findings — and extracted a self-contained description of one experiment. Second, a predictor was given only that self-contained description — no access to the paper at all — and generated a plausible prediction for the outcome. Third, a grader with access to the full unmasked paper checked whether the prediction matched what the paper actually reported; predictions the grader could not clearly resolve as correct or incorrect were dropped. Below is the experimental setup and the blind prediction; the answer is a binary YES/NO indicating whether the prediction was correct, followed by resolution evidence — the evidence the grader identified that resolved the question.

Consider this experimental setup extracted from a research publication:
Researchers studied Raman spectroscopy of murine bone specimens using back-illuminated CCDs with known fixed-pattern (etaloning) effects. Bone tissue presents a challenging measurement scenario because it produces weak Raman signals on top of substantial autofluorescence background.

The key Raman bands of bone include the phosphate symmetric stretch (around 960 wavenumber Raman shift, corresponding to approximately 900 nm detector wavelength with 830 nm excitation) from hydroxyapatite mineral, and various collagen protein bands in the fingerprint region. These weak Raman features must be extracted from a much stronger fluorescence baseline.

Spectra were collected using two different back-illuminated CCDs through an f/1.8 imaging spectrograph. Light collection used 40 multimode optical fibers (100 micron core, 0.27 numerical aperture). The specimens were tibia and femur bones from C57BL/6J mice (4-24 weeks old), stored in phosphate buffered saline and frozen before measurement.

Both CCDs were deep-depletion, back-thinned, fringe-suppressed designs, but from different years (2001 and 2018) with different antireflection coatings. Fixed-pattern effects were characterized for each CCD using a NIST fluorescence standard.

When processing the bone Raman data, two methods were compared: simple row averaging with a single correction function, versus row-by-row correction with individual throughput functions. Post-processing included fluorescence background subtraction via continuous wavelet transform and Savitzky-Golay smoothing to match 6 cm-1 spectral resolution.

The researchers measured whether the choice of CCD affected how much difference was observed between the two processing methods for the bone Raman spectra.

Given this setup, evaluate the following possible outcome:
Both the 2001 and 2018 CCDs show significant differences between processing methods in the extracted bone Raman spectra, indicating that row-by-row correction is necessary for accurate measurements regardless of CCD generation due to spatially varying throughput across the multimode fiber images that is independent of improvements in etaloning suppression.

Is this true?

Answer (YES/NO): NO